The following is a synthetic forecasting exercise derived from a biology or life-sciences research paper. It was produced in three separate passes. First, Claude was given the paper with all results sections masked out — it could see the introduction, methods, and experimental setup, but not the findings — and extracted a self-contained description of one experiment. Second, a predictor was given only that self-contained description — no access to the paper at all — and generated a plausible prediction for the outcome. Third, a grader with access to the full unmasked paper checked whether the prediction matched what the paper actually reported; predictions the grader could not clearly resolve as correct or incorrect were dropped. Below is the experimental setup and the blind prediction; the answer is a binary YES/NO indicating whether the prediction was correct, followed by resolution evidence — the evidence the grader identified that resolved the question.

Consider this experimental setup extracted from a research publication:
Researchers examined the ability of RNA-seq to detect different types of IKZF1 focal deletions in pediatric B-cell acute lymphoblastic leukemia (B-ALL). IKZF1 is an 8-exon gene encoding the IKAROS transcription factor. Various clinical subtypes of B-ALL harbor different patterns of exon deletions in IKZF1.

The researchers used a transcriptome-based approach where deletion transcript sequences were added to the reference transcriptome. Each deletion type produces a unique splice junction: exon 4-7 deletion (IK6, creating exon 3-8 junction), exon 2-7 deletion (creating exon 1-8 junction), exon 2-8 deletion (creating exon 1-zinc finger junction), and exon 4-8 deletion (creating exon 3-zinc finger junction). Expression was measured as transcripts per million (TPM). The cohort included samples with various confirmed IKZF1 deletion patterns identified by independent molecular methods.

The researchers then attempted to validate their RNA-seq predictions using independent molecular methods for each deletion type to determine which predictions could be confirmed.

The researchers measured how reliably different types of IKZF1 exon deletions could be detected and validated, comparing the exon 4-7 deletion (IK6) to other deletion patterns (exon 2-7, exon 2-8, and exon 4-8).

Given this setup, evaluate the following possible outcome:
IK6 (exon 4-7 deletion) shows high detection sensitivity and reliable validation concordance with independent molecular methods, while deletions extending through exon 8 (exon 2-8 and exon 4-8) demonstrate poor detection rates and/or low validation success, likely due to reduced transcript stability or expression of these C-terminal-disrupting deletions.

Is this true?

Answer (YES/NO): NO